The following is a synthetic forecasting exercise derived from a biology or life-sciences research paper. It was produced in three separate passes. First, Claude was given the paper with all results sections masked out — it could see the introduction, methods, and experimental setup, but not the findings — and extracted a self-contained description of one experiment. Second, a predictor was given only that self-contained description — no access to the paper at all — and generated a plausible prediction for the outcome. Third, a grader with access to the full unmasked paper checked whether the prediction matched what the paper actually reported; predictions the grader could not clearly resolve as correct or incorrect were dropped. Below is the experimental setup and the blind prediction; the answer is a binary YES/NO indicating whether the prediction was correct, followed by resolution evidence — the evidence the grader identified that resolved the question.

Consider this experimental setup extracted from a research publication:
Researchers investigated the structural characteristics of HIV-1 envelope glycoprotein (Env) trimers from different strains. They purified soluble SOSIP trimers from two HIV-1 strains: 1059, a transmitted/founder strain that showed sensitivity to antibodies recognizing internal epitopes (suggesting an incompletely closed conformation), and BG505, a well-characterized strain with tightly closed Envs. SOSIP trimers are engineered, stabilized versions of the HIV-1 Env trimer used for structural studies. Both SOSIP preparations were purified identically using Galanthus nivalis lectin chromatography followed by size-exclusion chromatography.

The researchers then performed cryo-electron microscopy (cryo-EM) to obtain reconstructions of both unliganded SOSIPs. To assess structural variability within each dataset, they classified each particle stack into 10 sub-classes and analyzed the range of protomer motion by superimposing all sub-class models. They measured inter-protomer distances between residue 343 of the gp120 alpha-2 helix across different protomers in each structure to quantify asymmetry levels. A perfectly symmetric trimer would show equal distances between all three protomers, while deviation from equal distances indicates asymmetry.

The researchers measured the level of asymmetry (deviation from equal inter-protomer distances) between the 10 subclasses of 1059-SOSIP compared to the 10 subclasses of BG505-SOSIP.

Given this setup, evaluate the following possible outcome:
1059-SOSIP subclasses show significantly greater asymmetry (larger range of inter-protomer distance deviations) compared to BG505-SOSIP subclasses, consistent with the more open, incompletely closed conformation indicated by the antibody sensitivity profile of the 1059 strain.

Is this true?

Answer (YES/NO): YES